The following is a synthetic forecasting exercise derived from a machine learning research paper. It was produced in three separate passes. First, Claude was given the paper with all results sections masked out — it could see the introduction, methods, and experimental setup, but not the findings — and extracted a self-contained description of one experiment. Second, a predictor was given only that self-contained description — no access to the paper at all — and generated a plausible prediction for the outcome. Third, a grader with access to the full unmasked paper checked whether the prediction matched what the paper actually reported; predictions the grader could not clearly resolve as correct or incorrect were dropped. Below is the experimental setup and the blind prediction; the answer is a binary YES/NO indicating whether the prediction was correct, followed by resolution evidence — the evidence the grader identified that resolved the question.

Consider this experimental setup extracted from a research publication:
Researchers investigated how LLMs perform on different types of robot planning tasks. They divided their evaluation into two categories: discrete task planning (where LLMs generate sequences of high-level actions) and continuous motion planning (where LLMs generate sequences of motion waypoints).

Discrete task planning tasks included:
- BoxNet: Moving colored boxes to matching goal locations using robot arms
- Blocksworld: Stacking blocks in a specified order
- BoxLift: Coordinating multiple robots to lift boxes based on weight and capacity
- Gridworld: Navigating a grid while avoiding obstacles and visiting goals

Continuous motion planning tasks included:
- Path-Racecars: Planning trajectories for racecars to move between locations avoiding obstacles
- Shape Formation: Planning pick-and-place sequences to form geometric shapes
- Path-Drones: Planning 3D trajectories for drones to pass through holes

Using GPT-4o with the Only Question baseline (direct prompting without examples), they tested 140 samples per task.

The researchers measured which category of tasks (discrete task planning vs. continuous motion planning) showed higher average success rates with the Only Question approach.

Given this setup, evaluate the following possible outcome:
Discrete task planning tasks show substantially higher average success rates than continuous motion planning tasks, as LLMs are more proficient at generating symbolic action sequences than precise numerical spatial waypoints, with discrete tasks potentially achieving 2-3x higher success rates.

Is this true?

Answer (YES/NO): NO